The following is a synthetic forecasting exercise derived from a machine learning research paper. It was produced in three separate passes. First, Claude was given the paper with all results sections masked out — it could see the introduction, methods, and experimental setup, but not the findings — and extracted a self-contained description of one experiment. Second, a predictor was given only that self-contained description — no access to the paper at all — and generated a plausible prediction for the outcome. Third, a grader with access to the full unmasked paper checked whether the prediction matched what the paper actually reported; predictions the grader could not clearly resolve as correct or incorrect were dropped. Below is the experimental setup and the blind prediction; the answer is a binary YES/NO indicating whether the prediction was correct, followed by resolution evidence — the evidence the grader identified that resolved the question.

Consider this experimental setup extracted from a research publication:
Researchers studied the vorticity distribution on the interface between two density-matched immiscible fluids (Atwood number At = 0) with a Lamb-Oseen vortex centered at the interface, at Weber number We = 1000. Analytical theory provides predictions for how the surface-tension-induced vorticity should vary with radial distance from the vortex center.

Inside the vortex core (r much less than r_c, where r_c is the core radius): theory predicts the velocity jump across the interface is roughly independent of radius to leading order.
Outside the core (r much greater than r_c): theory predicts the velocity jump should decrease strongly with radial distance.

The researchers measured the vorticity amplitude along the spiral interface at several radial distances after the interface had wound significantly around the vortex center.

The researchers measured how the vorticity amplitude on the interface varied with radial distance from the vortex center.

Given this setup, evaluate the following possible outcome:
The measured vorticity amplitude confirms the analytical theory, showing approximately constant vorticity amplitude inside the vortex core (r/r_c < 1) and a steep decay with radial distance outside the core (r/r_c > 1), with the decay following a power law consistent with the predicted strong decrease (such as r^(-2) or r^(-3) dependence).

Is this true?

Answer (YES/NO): NO